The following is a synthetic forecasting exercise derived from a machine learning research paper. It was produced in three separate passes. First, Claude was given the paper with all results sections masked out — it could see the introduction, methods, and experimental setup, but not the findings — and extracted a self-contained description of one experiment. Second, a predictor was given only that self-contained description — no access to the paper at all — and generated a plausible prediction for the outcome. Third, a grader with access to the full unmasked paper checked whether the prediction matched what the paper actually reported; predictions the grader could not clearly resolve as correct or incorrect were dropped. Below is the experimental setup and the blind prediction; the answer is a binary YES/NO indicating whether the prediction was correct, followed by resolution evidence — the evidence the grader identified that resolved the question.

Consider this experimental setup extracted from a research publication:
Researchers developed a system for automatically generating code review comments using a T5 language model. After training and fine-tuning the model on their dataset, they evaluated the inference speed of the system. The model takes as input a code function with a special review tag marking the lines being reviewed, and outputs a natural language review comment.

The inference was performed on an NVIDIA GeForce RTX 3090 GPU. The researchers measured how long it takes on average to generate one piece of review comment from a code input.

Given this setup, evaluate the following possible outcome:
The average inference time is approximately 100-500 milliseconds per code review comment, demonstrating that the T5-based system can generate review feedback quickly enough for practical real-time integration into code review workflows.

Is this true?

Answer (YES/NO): NO